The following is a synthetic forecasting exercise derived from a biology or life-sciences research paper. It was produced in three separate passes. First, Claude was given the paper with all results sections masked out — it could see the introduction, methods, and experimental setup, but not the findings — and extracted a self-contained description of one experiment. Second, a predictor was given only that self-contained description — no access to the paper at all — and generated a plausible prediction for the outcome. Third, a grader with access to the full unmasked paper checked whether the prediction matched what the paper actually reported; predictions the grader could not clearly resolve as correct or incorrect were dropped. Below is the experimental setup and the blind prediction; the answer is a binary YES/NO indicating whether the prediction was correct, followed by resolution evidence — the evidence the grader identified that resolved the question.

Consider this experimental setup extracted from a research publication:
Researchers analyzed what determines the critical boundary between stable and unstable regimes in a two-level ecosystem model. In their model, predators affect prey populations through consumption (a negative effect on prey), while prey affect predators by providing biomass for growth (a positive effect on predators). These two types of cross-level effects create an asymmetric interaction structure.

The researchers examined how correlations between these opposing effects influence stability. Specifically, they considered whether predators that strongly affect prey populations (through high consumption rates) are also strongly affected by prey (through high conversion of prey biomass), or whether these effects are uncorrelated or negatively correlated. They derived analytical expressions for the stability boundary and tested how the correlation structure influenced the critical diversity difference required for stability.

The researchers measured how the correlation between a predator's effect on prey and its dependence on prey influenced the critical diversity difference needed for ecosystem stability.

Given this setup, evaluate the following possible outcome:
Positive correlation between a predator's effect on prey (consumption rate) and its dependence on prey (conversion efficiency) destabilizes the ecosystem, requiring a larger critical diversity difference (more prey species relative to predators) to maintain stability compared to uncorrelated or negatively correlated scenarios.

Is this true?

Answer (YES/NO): NO